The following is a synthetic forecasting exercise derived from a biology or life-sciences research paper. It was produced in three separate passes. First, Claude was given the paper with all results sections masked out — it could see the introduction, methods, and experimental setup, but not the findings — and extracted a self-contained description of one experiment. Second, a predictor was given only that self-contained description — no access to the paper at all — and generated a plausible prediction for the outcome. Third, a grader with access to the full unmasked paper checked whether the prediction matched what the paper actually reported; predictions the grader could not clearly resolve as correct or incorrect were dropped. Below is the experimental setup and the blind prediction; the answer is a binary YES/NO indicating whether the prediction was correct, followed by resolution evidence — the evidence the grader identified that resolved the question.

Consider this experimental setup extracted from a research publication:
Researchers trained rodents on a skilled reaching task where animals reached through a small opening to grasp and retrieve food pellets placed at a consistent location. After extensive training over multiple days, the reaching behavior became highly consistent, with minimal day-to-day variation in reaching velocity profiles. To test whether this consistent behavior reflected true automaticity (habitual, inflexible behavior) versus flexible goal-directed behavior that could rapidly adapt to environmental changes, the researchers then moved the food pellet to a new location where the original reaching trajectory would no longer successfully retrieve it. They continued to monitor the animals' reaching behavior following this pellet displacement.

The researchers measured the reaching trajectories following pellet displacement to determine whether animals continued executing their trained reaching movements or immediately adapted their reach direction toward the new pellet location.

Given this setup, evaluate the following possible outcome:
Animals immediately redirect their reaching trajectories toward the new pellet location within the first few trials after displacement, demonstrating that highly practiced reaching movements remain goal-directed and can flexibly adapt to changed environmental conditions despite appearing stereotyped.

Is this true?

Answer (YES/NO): NO